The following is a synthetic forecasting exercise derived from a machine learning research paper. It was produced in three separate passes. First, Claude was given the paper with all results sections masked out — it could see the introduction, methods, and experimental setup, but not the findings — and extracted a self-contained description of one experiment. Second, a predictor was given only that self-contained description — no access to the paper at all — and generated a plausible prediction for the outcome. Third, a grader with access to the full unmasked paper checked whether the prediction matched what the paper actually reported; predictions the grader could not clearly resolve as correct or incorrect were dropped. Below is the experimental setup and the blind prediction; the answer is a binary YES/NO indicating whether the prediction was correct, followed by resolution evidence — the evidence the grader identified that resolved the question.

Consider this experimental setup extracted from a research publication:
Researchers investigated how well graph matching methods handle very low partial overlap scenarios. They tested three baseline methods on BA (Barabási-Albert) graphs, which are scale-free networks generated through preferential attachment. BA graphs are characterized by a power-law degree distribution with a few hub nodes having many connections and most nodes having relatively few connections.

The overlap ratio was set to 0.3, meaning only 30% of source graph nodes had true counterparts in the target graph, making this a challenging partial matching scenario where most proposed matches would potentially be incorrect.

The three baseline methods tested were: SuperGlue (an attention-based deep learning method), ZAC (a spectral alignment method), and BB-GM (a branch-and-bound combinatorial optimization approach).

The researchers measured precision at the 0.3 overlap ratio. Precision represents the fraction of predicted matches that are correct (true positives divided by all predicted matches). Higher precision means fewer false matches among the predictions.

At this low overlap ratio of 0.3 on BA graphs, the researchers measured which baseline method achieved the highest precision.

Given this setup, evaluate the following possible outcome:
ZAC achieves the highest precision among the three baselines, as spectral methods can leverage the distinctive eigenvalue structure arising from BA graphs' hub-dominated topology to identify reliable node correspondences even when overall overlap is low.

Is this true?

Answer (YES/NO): YES